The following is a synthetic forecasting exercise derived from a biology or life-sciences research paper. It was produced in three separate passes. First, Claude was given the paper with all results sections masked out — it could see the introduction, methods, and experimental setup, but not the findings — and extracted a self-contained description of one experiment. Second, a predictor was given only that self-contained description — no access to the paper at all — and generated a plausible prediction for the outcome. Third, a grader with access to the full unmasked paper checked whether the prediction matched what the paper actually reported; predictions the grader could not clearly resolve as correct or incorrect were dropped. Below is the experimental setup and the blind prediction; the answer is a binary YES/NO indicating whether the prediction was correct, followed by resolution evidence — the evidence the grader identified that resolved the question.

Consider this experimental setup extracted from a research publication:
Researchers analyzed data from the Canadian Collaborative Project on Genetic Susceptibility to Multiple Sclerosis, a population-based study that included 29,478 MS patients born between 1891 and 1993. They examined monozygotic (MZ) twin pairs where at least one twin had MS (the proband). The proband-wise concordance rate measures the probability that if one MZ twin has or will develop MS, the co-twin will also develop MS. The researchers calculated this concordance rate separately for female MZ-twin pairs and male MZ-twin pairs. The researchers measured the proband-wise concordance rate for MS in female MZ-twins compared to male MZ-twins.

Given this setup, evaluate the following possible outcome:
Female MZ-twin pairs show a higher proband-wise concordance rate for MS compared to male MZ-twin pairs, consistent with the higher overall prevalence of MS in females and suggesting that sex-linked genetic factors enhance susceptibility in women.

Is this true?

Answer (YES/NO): YES